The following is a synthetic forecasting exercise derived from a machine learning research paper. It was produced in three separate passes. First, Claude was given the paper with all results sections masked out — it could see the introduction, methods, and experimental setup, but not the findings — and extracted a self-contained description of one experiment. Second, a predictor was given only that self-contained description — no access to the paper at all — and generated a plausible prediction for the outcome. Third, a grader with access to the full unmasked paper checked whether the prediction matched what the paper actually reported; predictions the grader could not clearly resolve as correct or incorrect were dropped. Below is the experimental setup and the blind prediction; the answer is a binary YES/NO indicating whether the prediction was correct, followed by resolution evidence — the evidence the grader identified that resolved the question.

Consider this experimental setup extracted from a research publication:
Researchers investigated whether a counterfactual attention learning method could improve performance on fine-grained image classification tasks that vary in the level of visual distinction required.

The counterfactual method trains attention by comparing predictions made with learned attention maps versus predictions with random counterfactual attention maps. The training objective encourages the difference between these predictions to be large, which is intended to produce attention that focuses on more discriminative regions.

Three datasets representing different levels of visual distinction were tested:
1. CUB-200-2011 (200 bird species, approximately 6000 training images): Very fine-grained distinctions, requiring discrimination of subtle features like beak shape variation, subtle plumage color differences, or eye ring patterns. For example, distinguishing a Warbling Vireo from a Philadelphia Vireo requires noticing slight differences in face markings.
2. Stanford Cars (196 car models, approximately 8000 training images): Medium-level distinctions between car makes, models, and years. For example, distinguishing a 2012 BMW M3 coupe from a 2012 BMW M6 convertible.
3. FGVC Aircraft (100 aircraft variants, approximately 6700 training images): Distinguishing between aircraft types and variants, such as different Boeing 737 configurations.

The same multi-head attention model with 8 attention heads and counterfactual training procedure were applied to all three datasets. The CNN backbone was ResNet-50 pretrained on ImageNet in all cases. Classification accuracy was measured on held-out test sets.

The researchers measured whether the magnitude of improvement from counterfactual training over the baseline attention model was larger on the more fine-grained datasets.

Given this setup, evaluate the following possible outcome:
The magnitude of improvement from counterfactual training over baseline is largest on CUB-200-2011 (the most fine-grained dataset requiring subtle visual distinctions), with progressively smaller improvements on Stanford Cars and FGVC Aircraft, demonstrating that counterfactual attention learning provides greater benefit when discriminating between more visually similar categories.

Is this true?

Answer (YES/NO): NO